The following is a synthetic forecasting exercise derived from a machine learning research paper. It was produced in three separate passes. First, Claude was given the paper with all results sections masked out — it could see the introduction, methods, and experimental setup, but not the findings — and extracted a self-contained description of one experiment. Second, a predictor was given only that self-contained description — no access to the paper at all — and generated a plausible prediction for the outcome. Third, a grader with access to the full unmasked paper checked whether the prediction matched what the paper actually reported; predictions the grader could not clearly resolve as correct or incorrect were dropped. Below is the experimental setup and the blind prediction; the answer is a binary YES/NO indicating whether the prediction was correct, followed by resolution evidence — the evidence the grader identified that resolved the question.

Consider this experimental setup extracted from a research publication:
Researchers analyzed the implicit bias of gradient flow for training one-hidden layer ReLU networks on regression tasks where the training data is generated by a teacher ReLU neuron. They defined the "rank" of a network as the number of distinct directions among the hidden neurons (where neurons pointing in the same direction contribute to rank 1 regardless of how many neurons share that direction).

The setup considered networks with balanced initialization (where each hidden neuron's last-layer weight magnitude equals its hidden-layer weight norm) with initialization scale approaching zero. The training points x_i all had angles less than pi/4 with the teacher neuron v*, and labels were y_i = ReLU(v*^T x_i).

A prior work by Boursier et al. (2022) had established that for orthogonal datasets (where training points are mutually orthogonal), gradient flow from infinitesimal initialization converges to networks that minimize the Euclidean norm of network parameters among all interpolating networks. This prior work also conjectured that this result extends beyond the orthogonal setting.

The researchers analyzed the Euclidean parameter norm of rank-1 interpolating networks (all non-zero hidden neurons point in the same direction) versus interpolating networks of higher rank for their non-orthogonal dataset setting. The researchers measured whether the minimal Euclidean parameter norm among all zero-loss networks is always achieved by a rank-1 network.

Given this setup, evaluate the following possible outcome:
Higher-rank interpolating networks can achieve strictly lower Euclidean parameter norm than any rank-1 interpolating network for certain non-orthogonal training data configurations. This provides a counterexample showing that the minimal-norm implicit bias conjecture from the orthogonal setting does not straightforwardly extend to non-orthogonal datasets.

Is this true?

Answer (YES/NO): YES